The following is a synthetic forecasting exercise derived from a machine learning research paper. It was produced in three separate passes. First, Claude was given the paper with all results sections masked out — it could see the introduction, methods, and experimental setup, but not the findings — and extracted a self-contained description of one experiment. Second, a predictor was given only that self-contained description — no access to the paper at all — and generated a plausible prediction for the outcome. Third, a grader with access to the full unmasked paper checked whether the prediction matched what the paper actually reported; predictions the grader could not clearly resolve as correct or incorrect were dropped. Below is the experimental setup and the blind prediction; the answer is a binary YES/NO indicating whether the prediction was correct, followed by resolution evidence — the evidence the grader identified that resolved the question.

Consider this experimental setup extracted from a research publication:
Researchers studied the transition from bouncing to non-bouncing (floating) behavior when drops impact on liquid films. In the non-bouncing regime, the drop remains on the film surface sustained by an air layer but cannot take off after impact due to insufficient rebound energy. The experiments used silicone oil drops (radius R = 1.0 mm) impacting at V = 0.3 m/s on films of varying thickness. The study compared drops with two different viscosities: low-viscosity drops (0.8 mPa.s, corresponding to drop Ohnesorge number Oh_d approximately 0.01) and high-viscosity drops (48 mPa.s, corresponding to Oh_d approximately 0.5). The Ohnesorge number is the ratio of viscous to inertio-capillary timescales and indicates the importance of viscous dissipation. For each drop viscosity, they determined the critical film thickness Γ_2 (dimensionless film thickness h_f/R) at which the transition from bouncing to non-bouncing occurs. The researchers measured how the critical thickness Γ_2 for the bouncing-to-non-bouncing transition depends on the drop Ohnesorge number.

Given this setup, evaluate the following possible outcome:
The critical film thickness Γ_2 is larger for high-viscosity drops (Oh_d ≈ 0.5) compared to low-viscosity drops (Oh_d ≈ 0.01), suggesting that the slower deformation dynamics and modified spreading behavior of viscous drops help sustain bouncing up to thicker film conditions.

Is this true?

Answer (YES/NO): NO